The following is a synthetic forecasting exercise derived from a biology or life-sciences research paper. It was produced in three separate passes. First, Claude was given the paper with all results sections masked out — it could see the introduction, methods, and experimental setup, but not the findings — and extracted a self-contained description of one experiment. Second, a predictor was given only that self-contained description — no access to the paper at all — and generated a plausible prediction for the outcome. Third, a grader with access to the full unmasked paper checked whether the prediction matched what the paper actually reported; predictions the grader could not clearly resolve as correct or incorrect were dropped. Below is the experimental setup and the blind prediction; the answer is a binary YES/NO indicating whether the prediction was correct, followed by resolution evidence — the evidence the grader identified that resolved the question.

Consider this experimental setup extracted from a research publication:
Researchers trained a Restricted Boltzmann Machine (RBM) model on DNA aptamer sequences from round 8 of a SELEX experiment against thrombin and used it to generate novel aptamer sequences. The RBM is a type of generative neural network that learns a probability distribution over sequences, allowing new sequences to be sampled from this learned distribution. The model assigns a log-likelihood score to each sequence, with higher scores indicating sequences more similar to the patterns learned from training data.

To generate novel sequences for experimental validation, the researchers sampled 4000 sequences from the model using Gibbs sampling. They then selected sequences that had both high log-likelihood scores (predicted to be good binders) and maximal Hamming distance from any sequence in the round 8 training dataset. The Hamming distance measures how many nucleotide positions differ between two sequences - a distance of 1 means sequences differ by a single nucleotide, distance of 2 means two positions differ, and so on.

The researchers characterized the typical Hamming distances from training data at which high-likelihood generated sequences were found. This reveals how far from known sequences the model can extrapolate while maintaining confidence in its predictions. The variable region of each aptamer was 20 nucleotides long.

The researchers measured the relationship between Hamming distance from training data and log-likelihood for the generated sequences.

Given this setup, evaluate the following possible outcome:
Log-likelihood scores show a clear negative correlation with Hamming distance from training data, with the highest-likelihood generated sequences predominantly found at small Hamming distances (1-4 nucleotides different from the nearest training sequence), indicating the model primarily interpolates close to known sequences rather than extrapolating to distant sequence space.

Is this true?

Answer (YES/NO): YES